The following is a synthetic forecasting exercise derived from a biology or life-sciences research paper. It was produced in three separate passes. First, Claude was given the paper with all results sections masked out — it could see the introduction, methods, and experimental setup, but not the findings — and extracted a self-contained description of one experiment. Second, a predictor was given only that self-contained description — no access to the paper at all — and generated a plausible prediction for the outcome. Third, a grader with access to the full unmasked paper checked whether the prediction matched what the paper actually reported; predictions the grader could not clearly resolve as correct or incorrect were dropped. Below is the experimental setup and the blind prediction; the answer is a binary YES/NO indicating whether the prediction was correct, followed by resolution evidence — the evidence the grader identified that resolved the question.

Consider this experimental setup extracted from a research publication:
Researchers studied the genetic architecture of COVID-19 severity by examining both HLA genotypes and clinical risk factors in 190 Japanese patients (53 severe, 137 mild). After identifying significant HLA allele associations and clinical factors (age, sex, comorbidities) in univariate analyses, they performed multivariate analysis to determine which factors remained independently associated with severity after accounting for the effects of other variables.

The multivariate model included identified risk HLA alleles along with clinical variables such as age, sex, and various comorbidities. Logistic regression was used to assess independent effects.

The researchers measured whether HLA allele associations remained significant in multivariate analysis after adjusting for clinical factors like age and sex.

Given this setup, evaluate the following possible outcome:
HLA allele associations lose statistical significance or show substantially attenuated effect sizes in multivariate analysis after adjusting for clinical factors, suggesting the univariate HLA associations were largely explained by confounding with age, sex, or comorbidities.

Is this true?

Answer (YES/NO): NO